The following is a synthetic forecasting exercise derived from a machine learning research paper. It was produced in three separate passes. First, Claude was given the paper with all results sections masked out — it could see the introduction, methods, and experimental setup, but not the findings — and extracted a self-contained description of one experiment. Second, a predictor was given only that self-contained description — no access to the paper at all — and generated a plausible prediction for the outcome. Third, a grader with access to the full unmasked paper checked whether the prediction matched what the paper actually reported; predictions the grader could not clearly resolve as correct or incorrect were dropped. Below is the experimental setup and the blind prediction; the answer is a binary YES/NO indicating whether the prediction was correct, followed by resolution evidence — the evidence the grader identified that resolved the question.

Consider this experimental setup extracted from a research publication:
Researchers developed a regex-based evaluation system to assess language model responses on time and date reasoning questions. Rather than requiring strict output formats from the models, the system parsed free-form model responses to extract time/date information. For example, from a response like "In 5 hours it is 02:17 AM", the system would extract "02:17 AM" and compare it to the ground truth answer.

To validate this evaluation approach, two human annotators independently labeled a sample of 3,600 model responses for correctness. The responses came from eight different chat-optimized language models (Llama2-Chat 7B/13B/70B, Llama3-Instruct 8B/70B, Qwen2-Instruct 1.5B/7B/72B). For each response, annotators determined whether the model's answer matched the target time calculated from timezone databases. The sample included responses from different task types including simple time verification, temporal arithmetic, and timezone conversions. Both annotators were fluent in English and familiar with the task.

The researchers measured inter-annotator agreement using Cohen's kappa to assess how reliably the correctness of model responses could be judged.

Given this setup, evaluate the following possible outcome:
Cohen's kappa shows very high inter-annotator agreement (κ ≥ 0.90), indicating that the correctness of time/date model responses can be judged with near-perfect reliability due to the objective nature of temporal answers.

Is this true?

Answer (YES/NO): YES